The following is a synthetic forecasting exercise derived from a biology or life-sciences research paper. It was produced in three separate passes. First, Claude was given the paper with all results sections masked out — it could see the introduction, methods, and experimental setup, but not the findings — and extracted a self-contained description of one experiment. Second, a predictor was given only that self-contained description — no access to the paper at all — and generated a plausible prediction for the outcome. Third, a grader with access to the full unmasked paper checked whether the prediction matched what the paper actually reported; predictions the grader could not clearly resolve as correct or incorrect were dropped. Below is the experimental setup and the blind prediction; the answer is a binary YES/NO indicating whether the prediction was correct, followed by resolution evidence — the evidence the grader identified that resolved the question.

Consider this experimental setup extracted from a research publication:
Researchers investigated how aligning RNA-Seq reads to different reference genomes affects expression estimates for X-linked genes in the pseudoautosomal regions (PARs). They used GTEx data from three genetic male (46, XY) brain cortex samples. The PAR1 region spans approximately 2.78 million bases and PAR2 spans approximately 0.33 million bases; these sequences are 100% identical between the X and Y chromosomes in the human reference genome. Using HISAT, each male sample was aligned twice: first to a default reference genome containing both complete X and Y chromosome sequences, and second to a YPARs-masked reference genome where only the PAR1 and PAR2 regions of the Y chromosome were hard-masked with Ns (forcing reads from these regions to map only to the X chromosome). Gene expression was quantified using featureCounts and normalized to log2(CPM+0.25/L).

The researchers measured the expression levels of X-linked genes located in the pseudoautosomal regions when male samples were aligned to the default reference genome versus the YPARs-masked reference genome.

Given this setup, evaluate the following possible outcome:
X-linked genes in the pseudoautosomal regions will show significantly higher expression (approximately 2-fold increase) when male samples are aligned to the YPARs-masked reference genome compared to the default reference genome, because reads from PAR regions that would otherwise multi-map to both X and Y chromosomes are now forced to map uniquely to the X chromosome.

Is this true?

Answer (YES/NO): YES